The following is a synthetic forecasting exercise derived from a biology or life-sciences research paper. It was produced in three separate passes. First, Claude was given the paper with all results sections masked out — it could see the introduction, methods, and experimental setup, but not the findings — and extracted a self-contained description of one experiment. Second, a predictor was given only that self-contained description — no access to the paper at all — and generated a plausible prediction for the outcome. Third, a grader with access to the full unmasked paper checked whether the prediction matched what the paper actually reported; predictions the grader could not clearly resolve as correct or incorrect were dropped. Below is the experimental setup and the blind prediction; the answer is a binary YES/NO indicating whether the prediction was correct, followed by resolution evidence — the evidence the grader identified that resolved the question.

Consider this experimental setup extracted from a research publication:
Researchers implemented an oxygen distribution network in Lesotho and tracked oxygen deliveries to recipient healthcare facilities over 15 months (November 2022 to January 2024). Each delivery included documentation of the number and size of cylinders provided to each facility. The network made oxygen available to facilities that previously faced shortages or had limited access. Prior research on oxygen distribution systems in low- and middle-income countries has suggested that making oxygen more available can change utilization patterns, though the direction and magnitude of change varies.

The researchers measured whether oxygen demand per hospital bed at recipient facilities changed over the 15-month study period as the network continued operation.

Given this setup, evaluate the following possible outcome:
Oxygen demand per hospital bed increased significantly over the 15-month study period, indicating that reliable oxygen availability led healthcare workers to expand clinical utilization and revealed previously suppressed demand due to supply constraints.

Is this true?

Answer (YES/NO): NO